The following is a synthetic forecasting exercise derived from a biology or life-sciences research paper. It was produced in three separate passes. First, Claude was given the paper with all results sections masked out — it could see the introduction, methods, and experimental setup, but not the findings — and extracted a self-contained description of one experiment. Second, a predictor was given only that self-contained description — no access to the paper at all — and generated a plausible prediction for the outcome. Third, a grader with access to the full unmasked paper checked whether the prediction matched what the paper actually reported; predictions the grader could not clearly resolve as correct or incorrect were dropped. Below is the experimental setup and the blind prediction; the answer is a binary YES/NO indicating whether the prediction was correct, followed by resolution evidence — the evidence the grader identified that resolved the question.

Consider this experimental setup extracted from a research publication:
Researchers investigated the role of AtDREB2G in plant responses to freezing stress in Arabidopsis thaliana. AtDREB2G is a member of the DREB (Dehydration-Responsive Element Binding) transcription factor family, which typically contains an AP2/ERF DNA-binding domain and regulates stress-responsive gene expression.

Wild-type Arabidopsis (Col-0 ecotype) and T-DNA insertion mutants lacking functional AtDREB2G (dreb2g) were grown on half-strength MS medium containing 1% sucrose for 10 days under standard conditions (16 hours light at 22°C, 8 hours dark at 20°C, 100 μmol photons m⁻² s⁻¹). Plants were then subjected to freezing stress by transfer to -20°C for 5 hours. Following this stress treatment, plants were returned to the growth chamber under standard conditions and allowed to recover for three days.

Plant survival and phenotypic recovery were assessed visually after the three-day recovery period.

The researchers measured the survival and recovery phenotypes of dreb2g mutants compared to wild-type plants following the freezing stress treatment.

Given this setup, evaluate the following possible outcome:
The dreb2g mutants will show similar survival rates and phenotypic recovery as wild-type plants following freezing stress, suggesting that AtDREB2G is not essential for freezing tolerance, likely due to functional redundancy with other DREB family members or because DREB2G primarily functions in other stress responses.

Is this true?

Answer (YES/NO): YES